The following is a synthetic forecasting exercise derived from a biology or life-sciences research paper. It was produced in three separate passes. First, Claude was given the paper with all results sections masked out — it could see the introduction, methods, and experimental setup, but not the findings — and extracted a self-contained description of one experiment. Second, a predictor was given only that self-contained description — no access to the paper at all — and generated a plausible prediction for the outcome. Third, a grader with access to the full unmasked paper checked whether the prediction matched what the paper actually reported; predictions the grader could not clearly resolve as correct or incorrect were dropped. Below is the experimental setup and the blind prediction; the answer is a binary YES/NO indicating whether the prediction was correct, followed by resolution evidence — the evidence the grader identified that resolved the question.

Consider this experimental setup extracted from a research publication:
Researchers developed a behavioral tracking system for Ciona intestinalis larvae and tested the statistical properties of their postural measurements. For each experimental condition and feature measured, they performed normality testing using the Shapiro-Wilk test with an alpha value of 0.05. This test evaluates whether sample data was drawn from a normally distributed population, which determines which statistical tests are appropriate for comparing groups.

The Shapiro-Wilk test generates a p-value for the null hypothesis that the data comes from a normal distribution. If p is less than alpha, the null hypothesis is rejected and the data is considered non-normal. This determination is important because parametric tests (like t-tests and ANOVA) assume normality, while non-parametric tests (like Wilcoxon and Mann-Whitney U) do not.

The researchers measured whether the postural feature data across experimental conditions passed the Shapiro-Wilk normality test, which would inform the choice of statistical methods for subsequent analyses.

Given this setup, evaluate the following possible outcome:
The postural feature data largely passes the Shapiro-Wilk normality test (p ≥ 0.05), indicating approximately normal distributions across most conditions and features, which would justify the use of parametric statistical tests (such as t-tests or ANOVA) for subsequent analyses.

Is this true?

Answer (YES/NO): NO